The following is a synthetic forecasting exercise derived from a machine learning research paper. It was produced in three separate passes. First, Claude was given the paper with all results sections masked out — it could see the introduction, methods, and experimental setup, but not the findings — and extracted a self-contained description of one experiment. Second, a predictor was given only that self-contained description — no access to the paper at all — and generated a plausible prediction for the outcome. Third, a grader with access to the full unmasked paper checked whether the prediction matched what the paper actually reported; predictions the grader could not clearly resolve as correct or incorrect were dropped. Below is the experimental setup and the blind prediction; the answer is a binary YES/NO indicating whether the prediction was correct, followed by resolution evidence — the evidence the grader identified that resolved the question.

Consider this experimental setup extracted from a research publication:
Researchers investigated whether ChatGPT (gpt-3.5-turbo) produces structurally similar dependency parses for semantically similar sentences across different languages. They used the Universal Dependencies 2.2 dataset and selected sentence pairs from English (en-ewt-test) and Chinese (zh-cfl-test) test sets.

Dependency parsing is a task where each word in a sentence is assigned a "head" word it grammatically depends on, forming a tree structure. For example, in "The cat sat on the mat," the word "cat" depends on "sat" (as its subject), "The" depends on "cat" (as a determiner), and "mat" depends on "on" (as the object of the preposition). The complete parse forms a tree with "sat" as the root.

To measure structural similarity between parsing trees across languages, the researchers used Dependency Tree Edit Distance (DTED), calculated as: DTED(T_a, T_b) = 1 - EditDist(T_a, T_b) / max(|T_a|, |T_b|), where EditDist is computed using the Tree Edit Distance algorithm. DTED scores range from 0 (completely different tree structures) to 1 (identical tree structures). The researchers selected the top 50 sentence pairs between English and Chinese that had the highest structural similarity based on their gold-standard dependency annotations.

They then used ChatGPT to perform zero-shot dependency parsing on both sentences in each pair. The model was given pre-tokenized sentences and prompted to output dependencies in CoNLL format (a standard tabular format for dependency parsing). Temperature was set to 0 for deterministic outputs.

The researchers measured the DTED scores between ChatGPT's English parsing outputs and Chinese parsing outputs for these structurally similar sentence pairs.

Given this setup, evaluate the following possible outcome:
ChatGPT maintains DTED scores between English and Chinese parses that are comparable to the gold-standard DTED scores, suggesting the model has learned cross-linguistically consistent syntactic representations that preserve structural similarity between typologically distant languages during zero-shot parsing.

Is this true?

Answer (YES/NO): NO